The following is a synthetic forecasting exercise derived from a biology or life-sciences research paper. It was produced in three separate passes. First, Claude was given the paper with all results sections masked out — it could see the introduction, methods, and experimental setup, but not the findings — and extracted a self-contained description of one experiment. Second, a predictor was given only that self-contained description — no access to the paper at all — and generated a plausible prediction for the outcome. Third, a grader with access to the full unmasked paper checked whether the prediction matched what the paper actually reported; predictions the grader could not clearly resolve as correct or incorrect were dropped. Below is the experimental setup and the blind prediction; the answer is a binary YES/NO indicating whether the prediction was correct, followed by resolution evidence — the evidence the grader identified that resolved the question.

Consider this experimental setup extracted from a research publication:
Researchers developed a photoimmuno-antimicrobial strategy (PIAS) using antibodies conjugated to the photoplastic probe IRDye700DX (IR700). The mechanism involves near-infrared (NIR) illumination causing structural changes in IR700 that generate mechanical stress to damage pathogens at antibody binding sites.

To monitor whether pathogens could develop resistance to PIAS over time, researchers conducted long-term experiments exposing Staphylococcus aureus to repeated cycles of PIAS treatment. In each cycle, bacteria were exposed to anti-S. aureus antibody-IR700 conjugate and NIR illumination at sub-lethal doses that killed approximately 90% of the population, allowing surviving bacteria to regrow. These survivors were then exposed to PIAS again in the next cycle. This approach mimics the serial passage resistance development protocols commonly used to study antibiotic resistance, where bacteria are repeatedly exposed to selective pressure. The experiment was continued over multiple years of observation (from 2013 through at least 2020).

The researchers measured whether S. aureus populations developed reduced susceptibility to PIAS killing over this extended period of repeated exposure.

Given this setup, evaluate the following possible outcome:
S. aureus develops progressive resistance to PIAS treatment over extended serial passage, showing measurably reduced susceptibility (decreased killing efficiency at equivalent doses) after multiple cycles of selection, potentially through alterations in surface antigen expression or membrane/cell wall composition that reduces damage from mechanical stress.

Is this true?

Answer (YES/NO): NO